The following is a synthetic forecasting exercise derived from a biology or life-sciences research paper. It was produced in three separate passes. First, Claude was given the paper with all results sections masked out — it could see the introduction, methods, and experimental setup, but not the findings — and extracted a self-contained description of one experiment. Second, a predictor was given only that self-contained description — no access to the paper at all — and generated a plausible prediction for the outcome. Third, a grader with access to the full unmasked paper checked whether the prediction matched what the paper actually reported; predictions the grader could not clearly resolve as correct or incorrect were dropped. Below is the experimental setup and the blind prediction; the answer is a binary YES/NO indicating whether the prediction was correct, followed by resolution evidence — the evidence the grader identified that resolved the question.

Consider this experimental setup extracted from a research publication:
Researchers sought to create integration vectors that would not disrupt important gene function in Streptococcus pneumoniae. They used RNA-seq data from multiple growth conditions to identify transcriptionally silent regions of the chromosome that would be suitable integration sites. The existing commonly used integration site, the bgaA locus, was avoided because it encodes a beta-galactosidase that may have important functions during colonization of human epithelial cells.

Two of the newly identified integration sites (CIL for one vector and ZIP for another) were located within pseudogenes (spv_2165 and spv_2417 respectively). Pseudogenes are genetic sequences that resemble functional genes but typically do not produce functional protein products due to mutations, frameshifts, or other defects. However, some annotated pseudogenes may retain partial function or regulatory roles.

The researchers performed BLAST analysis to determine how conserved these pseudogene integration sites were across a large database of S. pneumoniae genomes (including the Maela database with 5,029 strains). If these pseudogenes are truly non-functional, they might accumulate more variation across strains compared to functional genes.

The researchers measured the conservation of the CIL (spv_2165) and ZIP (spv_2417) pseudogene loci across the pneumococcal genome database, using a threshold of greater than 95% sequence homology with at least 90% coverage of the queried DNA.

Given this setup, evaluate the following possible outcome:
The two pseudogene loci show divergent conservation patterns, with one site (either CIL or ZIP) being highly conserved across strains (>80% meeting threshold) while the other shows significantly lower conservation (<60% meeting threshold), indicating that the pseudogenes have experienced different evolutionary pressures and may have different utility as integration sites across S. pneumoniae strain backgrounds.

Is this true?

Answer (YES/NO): NO